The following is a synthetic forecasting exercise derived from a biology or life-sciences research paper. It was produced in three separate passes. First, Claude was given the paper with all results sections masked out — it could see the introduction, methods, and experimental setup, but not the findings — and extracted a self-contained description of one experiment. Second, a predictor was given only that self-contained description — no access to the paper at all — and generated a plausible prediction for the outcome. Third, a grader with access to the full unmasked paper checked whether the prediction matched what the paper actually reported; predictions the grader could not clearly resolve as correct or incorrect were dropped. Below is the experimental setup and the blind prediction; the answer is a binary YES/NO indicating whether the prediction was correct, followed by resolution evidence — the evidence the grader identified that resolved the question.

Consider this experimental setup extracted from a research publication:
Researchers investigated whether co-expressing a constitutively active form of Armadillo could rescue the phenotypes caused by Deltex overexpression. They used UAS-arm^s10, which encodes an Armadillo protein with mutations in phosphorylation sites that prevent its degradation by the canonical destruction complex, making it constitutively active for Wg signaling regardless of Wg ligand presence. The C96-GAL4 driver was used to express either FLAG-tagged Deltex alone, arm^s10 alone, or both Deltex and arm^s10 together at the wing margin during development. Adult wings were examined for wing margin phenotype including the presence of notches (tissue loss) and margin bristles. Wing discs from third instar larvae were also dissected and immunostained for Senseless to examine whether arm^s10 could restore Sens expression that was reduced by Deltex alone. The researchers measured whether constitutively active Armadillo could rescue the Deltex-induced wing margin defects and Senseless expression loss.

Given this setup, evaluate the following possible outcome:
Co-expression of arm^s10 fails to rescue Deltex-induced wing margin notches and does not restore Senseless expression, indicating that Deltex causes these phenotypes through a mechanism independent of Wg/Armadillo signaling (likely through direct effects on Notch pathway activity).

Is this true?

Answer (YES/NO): NO